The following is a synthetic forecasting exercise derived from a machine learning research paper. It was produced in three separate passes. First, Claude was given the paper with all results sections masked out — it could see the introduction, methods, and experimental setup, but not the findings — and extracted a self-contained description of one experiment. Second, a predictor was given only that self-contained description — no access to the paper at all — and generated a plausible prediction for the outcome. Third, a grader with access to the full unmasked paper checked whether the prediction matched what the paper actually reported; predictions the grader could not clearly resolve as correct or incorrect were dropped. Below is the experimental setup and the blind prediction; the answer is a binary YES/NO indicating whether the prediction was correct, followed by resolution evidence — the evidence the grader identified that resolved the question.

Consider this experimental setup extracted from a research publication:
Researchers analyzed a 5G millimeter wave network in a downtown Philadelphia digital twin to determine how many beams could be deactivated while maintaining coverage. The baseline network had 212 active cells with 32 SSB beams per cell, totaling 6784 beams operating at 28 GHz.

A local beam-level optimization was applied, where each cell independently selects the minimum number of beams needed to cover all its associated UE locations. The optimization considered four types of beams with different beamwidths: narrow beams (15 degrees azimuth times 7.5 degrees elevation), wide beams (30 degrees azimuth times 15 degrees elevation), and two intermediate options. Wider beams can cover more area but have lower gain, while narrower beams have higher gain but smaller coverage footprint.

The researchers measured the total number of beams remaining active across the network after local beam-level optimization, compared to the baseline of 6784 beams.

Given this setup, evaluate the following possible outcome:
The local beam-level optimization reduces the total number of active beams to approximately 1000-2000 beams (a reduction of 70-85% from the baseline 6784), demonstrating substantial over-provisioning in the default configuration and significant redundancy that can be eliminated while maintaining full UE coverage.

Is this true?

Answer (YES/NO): YES